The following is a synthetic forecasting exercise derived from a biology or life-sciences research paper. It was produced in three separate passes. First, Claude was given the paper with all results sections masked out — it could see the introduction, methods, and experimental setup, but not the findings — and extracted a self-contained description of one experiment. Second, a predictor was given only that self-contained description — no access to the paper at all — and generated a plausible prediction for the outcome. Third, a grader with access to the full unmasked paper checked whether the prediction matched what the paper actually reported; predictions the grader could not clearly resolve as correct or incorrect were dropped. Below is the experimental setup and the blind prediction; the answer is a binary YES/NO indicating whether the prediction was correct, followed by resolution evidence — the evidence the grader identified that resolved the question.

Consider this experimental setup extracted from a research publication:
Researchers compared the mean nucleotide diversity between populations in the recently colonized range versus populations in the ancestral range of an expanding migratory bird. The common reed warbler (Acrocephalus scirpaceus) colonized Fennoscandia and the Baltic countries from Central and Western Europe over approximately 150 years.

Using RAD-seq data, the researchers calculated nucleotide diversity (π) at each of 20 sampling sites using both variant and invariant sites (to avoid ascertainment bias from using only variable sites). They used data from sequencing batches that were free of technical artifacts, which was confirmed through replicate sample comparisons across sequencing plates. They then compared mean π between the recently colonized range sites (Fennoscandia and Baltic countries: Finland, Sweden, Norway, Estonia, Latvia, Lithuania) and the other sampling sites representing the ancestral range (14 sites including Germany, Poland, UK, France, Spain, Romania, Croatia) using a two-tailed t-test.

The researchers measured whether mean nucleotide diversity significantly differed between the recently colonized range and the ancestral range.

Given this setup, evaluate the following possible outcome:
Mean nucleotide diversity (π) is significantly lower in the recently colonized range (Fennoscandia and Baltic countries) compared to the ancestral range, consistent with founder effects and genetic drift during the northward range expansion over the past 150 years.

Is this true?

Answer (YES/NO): NO